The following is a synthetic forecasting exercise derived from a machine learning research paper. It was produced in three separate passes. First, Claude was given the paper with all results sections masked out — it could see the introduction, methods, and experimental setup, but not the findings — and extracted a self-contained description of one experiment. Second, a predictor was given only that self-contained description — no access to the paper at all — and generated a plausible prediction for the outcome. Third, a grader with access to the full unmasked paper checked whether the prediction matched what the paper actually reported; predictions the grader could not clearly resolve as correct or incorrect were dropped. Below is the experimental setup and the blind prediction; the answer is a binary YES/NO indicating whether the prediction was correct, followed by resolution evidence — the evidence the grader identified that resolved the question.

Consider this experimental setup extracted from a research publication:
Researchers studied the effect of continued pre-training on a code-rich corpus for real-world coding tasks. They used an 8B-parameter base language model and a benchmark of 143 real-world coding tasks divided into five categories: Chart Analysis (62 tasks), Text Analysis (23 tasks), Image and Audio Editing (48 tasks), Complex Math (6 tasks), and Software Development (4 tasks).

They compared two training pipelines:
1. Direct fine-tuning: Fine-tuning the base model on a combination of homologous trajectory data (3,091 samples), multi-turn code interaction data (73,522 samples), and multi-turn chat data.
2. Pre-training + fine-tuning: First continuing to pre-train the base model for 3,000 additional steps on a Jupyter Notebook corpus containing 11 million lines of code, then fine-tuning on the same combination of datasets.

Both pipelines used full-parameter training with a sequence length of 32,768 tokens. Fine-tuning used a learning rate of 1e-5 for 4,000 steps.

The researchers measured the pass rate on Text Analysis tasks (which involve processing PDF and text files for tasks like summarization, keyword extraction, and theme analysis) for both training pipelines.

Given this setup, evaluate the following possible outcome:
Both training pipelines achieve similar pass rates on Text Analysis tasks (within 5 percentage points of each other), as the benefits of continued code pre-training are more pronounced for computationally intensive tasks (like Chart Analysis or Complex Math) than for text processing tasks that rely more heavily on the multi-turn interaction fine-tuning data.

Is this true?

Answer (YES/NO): NO